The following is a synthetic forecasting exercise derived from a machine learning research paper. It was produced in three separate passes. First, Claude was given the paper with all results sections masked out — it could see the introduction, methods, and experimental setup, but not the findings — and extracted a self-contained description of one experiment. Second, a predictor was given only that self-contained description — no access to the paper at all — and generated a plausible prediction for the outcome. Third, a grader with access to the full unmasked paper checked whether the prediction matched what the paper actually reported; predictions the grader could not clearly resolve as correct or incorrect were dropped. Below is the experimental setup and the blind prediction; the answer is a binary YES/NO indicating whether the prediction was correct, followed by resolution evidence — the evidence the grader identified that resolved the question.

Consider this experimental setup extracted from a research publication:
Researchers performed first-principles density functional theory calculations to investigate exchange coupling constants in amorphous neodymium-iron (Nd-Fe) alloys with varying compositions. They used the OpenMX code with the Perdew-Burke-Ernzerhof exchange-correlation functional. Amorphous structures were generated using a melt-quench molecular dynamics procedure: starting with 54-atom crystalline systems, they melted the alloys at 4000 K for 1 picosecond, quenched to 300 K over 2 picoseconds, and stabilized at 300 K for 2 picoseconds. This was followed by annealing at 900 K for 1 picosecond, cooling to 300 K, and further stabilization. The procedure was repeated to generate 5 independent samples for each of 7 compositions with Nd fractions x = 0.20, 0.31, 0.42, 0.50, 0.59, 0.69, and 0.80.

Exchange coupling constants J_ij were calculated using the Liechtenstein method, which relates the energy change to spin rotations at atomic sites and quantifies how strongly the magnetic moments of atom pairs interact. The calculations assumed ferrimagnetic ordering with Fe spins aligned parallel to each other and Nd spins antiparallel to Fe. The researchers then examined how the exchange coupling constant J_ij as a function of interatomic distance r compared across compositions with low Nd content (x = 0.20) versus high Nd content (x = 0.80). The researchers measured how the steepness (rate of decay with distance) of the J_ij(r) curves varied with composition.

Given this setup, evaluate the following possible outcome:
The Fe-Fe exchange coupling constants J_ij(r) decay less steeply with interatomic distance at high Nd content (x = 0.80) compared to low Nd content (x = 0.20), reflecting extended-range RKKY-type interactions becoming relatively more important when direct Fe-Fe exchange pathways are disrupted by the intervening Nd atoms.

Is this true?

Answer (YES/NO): NO